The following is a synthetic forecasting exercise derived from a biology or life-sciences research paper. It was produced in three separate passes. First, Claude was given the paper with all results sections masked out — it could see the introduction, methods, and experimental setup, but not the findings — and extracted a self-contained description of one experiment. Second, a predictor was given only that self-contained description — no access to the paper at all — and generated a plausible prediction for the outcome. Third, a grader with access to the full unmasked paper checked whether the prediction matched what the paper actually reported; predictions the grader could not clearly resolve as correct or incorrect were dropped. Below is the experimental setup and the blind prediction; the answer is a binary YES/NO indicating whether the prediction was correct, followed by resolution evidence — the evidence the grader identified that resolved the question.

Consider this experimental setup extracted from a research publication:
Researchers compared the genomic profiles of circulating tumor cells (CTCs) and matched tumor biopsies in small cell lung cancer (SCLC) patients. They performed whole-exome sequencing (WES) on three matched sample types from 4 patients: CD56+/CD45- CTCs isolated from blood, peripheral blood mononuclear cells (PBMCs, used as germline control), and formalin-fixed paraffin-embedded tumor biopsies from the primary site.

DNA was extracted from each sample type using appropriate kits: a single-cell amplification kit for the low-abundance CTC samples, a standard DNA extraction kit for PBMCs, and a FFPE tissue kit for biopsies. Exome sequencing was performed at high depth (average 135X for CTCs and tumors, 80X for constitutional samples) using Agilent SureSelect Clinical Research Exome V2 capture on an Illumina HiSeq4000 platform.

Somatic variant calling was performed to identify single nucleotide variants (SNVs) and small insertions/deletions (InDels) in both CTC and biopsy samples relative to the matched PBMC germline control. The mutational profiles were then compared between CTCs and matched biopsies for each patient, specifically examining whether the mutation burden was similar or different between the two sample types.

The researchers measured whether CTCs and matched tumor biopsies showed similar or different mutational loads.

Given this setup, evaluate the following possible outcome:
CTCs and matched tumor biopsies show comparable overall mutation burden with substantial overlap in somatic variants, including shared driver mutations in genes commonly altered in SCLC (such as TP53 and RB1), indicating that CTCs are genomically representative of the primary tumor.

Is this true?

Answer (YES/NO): NO